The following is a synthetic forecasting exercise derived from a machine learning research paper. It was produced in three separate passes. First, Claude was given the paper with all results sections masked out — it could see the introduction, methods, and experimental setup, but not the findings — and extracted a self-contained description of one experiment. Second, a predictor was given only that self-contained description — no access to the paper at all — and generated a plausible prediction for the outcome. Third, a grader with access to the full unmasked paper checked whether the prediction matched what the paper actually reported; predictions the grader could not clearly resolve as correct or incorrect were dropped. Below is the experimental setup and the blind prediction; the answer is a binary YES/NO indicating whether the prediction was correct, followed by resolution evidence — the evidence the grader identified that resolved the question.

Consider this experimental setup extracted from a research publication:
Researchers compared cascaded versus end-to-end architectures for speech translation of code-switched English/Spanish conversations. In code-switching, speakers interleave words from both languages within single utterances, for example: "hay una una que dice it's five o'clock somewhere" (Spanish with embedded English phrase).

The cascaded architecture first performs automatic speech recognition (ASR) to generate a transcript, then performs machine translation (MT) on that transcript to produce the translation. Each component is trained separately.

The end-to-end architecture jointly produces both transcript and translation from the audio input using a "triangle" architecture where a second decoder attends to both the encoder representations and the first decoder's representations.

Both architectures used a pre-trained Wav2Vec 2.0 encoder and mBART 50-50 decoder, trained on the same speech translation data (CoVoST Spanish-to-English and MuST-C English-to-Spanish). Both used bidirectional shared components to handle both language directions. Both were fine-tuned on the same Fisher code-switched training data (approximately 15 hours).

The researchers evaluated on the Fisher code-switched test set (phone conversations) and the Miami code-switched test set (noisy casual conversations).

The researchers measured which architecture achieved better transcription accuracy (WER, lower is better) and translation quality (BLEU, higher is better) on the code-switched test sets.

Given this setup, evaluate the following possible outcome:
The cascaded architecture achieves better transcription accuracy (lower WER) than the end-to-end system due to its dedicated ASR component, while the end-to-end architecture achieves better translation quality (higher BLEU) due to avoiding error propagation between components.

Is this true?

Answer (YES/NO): NO